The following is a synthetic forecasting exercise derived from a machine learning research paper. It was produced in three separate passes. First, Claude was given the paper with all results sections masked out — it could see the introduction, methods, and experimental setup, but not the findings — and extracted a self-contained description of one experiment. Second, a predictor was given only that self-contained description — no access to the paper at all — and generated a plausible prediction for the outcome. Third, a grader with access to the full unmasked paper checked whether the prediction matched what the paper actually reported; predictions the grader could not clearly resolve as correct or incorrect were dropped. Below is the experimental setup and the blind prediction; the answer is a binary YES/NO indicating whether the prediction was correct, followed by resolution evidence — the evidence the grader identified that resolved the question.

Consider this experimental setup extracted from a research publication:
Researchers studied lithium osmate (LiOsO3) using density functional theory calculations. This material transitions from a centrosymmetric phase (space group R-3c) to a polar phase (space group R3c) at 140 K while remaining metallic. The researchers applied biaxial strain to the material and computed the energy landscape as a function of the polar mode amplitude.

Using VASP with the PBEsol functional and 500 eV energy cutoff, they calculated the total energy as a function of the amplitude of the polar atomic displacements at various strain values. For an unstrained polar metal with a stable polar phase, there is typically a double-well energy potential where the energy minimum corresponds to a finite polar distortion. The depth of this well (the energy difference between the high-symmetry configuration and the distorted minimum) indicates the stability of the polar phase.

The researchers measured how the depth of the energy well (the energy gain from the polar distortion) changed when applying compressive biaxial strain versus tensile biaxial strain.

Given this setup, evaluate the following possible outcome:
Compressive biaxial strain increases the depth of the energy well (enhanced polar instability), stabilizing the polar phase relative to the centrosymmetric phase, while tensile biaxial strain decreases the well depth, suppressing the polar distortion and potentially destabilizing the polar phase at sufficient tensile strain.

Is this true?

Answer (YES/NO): YES